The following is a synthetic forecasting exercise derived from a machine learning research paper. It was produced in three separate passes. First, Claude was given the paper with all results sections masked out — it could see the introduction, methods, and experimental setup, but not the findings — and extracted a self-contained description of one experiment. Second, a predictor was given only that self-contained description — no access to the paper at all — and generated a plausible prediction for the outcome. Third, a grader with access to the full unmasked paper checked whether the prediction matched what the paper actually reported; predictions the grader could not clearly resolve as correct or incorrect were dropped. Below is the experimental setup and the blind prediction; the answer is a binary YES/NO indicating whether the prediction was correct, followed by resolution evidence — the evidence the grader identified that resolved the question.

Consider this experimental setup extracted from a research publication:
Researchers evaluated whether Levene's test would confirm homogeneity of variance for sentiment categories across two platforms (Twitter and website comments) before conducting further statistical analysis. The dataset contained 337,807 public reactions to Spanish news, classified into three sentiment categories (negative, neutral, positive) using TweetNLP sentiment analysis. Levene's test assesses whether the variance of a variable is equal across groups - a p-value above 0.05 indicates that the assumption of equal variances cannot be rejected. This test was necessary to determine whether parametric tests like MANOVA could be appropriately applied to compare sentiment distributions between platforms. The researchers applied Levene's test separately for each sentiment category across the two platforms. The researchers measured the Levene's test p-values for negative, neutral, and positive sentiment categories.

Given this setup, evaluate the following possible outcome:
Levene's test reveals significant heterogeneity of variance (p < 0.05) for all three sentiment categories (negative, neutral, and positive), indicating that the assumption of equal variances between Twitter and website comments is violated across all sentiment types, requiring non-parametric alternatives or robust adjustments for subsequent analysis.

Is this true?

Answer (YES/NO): NO